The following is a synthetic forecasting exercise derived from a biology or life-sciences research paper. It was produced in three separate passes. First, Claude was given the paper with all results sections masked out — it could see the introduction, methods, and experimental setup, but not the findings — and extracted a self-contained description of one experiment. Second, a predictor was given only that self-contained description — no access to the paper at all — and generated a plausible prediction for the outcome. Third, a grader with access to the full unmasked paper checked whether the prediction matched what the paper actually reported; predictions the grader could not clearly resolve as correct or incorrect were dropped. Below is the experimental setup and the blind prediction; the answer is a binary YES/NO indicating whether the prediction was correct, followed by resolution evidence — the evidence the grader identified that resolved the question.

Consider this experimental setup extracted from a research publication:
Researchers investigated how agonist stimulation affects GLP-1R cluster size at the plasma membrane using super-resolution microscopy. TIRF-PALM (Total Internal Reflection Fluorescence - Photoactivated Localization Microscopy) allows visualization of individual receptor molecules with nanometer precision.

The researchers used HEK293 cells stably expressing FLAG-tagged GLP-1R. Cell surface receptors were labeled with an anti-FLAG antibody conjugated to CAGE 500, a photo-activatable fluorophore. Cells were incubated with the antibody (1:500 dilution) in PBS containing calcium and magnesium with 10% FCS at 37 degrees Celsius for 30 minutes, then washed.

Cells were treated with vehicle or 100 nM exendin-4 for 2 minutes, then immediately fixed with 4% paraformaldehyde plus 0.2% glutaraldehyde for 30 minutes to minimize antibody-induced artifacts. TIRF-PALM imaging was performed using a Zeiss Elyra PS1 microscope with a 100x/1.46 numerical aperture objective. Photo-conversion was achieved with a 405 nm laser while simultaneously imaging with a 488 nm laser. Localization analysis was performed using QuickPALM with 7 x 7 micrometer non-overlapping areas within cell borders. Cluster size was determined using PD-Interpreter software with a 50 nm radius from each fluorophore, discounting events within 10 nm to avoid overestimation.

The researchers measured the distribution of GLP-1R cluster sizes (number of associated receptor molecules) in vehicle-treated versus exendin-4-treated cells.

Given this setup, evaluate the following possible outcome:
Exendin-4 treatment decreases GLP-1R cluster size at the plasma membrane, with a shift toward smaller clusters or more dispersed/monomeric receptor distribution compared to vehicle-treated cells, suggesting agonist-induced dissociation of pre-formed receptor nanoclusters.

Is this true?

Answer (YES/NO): NO